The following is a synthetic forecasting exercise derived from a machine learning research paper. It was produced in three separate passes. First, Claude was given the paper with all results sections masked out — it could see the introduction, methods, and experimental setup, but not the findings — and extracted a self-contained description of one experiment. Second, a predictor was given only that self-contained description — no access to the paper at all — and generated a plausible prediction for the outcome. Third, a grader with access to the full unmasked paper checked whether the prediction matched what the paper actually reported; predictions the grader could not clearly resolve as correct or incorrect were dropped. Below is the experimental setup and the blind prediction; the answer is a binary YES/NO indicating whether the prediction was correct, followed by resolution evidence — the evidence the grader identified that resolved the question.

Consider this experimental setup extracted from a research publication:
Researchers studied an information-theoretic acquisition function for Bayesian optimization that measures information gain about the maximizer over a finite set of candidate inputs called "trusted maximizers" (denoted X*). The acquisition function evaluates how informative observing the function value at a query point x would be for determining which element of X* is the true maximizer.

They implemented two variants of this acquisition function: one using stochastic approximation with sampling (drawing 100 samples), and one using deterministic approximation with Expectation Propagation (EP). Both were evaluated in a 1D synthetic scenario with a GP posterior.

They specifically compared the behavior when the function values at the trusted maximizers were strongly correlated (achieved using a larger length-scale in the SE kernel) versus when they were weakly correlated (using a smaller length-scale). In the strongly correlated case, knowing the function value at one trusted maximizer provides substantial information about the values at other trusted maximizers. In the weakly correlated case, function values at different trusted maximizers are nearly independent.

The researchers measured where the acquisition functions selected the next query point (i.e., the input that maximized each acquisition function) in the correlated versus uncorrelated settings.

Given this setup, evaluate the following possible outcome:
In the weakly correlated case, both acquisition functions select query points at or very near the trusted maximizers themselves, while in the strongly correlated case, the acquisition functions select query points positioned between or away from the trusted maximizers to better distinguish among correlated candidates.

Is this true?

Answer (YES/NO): YES